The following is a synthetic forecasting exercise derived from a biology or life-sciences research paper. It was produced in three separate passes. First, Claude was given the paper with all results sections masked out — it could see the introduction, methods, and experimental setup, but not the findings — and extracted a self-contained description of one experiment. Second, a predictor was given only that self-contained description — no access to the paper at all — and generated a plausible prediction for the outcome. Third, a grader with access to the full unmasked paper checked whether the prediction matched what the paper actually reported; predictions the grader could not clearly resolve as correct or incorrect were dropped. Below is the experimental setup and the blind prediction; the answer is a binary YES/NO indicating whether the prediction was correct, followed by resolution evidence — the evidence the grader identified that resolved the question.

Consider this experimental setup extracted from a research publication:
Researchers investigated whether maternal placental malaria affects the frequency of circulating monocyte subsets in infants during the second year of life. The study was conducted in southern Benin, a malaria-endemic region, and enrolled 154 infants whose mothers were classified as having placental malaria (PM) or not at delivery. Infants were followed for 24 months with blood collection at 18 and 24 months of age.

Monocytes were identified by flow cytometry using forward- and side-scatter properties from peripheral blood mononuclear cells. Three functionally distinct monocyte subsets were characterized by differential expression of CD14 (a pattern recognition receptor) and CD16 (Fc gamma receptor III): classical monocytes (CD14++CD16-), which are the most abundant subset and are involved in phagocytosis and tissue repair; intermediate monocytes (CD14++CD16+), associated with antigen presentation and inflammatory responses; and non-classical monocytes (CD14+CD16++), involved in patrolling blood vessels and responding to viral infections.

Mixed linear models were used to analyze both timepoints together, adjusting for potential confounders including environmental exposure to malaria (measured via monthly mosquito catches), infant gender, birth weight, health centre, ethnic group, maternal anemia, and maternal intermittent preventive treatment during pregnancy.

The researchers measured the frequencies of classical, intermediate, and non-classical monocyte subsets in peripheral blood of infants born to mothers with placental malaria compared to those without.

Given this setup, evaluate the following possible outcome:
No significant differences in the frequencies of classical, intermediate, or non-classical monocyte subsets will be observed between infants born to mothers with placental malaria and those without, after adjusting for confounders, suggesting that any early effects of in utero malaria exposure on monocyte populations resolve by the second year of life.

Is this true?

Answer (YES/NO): NO